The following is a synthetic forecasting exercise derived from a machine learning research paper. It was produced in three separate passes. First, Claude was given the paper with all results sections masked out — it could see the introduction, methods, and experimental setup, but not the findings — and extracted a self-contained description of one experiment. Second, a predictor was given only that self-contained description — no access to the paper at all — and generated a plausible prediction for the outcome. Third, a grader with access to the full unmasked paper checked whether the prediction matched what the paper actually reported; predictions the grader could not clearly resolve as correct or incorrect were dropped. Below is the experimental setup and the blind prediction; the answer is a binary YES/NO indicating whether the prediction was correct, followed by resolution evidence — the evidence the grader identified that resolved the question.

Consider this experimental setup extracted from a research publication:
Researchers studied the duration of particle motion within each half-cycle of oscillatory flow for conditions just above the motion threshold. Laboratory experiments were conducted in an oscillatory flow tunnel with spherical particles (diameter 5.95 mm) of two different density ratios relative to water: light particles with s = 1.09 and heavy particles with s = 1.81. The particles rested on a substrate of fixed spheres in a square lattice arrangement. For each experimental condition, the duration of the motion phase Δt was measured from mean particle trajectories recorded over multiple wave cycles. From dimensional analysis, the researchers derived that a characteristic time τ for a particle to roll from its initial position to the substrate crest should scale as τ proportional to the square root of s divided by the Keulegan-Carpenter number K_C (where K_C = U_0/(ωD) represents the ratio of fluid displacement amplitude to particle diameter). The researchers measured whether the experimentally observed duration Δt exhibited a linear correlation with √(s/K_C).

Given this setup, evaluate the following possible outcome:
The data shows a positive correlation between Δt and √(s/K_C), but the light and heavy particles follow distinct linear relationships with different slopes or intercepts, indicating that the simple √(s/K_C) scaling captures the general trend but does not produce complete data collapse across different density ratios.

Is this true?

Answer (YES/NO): NO